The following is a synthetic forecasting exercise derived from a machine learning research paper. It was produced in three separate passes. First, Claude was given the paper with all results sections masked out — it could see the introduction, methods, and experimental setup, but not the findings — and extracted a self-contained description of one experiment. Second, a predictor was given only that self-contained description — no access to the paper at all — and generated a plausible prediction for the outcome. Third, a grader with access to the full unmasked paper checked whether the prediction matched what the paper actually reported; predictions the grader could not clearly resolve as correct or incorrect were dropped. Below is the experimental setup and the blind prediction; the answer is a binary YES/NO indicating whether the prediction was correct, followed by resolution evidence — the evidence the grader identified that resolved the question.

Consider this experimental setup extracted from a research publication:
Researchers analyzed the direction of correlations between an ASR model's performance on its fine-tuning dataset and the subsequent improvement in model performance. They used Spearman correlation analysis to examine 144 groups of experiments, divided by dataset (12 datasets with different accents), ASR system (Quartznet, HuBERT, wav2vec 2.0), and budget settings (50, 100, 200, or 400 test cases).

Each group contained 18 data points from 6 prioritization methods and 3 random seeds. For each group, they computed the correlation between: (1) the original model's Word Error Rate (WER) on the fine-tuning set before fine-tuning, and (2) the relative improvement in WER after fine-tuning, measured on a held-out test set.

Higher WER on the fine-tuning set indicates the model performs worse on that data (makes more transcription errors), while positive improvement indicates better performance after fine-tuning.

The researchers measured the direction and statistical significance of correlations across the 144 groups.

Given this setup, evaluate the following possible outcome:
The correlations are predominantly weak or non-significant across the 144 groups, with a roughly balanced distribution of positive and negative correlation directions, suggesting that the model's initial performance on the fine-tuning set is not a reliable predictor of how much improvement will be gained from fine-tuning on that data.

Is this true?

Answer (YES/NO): NO